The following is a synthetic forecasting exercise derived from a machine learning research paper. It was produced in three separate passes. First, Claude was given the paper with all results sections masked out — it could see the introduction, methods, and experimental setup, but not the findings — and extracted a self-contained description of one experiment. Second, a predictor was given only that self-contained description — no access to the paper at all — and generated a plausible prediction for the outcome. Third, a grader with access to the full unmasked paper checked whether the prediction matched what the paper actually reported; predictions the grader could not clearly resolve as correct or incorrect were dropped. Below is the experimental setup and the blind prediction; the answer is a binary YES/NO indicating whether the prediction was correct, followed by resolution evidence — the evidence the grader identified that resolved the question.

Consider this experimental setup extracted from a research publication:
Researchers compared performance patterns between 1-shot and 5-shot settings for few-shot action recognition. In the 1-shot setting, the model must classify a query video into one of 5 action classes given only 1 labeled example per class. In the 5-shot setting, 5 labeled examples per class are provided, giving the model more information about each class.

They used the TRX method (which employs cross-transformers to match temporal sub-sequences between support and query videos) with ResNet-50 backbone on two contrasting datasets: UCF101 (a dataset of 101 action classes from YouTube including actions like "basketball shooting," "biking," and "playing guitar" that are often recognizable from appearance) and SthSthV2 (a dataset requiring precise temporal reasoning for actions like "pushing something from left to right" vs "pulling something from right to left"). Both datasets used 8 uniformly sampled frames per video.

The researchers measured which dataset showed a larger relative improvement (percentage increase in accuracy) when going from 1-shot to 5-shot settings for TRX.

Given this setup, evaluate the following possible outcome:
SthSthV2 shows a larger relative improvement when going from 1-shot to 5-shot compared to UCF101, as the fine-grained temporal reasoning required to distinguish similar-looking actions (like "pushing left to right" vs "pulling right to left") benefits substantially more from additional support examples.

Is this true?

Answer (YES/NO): YES